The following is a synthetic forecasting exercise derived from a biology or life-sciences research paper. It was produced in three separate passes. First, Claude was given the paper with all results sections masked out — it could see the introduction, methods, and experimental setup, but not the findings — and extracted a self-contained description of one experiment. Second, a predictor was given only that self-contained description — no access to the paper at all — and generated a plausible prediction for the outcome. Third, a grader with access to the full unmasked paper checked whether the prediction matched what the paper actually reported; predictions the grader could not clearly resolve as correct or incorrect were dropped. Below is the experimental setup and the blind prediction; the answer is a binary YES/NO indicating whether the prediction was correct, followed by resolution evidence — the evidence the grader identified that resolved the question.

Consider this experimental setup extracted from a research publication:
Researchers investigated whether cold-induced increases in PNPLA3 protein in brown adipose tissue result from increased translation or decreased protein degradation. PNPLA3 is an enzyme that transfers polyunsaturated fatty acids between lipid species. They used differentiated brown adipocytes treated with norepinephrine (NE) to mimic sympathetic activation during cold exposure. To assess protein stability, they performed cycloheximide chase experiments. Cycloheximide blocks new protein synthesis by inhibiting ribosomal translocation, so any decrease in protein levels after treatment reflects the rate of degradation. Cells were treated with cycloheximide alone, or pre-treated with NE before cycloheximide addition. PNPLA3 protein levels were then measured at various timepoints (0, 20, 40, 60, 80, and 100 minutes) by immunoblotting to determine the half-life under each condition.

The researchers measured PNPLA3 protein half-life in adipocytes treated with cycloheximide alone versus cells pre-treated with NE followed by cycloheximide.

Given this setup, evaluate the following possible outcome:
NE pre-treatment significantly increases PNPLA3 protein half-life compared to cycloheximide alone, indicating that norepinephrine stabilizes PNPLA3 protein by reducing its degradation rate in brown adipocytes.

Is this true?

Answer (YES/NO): YES